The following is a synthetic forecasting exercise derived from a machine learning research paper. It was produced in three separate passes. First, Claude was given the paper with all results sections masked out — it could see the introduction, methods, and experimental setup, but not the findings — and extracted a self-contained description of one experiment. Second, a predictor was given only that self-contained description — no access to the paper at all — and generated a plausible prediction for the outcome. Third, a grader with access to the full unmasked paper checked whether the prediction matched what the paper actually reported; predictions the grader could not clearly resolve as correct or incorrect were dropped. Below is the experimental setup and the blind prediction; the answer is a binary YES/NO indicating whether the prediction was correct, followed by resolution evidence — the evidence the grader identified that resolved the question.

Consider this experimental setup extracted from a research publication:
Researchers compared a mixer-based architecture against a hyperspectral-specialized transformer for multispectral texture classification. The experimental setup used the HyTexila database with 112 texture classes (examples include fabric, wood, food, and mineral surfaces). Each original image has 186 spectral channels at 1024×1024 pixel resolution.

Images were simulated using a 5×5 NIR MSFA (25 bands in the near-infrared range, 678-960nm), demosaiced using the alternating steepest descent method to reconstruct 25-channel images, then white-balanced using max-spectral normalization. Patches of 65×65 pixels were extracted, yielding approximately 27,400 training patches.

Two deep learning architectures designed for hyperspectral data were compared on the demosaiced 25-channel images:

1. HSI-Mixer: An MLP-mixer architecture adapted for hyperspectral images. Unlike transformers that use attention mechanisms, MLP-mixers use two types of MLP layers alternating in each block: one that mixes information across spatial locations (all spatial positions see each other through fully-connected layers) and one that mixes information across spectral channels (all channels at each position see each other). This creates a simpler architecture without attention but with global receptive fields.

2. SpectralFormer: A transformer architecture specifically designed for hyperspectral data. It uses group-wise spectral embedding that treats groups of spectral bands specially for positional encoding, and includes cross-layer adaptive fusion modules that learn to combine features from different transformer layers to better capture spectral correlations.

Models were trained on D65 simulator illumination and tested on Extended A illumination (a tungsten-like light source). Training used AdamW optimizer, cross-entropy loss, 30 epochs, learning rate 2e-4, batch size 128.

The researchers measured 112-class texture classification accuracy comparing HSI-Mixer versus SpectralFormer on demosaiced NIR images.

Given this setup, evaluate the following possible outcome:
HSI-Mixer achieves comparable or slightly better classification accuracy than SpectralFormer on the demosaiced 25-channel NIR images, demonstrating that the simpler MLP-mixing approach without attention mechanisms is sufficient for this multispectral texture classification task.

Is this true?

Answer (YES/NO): NO